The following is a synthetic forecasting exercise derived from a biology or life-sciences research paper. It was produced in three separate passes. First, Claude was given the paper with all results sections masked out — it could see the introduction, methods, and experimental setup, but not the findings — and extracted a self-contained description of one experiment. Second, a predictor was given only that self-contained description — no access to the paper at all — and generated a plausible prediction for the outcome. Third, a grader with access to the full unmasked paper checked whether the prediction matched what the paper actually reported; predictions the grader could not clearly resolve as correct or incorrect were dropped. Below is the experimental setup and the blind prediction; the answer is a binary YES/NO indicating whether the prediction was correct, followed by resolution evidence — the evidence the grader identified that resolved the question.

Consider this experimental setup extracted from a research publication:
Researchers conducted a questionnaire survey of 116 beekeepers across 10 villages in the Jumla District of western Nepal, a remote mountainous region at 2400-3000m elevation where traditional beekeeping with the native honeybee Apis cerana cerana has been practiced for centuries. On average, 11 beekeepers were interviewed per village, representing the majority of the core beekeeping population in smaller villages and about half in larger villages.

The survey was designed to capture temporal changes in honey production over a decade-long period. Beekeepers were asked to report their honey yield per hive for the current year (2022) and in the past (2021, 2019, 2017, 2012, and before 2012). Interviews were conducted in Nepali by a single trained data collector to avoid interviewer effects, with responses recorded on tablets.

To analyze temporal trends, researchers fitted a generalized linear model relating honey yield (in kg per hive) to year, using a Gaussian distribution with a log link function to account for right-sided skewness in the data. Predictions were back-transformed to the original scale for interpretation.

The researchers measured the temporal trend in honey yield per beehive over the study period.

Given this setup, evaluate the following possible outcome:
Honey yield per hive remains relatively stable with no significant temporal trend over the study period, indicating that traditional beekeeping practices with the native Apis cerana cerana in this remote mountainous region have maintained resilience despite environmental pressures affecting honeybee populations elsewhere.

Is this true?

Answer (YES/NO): NO